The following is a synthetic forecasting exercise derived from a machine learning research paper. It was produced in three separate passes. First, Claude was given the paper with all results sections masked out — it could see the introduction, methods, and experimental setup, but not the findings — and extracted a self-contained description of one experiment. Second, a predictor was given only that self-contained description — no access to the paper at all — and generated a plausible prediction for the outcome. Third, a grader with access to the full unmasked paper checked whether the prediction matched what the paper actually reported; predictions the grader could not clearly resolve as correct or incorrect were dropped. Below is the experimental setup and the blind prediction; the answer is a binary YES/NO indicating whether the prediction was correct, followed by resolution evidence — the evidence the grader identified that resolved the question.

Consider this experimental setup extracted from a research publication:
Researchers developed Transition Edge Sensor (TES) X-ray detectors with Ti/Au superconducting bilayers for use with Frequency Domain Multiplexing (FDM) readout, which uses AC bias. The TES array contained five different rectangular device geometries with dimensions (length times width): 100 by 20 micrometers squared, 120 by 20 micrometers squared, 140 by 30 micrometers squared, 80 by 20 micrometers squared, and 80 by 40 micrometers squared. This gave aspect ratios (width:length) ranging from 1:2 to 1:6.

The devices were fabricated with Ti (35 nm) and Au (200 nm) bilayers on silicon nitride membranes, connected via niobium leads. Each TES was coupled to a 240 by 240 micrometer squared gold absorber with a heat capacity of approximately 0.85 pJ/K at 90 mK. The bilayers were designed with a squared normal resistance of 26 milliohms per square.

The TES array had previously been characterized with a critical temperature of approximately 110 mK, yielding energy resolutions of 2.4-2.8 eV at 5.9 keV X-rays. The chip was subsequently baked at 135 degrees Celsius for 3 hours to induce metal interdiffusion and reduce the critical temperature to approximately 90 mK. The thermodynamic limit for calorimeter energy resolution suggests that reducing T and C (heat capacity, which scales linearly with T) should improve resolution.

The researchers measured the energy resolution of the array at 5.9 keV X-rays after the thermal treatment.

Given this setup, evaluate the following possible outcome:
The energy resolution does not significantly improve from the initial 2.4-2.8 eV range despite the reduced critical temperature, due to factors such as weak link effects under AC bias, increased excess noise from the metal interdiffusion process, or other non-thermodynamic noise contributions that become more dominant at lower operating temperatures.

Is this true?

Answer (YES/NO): NO